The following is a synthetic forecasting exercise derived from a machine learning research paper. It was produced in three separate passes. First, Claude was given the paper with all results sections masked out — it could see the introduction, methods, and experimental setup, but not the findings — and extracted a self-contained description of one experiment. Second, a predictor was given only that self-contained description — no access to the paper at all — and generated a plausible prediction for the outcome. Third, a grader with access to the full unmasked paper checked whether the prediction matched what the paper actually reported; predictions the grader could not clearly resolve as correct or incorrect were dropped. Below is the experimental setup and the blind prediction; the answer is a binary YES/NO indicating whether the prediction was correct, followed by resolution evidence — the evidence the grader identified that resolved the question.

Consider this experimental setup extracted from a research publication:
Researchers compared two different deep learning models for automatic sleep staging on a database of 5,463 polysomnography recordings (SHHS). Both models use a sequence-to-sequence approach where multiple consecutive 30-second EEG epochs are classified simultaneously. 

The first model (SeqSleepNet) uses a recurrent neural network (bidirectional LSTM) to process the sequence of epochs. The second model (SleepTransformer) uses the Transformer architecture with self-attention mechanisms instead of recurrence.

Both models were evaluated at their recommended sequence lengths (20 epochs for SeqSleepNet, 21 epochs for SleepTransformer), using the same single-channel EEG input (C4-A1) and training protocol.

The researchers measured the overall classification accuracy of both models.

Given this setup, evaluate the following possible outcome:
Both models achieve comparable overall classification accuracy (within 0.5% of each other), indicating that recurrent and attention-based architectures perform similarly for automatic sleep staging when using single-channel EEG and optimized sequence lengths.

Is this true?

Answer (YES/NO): YES